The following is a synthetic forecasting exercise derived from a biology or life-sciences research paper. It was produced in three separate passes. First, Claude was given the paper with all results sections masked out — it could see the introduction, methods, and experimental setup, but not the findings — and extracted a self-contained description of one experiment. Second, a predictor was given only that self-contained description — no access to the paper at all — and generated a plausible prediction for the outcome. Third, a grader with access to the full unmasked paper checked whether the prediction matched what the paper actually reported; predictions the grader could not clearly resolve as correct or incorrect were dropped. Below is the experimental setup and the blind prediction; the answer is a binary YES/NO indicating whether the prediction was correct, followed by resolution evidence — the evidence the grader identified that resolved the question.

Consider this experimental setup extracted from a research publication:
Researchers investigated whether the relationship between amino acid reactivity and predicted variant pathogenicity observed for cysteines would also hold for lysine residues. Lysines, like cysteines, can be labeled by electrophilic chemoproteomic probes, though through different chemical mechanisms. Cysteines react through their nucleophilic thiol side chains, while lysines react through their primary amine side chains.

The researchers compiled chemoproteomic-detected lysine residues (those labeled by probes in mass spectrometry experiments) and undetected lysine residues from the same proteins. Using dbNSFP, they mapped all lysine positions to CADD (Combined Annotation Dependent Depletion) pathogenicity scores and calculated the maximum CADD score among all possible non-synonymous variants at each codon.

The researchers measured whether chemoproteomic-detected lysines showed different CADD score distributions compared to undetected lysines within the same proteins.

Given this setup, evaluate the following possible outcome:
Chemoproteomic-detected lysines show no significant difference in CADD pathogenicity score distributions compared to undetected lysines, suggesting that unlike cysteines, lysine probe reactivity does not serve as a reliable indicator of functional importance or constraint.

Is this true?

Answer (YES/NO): NO